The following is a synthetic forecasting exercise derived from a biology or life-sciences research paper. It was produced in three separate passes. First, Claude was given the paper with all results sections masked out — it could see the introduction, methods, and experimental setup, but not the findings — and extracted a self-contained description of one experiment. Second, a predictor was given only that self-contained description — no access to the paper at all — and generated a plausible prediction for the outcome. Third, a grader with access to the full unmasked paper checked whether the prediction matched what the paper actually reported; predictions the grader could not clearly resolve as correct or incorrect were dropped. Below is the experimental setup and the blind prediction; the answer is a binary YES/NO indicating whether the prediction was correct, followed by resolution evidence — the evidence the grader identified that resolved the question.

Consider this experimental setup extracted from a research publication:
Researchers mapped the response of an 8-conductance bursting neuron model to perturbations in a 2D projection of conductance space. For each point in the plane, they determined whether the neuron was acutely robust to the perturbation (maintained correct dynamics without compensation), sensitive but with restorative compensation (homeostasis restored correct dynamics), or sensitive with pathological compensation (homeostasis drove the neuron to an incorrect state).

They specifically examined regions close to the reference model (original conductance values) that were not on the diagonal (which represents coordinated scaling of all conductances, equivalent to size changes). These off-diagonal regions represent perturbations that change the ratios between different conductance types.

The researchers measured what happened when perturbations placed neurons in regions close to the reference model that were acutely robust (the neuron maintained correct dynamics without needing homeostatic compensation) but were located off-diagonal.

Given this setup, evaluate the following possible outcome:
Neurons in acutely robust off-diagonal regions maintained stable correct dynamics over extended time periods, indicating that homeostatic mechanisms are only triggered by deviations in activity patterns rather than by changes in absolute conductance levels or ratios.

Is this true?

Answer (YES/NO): NO